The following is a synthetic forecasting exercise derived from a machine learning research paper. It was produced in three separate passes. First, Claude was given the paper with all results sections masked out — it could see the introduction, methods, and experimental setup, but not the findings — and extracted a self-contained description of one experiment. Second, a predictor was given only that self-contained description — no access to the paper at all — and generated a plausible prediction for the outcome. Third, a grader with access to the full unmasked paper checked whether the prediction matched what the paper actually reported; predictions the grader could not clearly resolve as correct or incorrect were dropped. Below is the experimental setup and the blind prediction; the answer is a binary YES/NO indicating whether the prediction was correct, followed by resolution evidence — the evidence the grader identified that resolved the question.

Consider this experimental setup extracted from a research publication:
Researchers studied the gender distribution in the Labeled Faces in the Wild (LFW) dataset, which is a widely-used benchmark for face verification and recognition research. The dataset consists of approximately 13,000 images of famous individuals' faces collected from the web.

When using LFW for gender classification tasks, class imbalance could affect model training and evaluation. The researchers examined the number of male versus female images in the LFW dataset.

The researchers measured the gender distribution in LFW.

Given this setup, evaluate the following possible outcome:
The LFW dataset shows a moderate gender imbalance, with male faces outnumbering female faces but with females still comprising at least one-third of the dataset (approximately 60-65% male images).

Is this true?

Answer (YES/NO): NO